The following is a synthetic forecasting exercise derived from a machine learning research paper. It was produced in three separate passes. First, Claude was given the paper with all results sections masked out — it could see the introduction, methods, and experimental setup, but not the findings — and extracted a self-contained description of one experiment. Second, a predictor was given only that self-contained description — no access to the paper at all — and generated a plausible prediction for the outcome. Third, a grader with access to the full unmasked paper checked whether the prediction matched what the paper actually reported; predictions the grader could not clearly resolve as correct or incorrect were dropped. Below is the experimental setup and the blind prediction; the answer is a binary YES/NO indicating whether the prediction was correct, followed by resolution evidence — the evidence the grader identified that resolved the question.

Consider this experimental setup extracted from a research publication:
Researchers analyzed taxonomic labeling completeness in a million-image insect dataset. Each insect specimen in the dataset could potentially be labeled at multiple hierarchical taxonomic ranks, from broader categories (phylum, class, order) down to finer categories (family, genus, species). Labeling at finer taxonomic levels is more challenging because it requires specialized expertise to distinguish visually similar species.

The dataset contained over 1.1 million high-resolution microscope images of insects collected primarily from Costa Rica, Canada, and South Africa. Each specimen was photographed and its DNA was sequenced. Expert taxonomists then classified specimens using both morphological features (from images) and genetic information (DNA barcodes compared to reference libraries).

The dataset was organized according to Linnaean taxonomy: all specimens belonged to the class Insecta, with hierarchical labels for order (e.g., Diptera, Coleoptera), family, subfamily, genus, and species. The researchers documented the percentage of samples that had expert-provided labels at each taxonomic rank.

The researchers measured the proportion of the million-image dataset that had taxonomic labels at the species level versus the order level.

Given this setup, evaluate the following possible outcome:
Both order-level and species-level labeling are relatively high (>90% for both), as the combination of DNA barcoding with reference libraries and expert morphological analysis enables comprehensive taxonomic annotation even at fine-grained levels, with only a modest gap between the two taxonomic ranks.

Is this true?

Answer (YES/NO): NO